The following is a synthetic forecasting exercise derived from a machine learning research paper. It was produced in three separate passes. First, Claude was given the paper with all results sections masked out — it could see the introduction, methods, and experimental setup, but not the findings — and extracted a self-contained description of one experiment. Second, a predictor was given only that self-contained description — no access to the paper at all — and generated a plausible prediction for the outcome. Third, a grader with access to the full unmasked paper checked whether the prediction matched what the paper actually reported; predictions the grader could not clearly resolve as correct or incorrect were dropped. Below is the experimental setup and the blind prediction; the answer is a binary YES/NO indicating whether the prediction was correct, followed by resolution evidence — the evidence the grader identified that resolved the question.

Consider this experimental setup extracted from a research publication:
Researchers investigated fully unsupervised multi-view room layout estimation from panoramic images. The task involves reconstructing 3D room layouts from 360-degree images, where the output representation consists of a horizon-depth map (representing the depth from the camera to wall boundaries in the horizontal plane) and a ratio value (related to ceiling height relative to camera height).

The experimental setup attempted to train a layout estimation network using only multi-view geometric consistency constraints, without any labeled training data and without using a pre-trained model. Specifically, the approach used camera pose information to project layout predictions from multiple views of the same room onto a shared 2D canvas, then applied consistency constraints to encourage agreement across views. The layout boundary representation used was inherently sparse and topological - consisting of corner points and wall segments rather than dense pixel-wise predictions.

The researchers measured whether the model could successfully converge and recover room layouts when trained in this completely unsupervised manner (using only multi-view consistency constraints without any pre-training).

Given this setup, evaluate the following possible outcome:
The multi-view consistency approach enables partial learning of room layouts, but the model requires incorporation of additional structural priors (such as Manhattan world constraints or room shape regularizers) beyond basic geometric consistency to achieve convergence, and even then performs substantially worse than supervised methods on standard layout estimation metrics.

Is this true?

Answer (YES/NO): NO